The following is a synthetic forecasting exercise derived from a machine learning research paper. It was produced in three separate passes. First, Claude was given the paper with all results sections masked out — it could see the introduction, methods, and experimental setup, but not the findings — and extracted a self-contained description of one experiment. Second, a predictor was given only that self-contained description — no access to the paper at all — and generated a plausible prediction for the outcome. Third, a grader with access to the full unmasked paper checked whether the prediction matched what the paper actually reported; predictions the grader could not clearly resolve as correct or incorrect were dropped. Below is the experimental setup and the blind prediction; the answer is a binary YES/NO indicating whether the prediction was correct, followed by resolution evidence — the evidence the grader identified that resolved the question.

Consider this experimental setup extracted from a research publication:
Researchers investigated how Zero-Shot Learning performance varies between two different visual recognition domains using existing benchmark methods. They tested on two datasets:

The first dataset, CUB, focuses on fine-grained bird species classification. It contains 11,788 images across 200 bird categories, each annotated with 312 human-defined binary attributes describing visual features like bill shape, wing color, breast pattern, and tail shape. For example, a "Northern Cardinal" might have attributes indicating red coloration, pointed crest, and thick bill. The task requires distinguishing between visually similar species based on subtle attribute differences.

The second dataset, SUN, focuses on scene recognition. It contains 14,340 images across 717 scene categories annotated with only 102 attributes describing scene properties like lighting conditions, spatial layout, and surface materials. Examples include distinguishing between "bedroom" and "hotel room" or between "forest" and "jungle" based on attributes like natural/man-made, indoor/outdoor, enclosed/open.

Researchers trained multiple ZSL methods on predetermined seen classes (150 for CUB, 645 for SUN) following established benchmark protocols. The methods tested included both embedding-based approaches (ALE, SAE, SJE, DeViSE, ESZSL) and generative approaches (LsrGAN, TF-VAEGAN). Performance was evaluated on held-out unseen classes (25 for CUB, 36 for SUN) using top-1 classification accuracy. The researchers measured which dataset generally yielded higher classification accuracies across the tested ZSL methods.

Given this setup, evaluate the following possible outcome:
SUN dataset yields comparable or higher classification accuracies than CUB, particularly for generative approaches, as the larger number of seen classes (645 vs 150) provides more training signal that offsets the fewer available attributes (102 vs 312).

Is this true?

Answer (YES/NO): NO